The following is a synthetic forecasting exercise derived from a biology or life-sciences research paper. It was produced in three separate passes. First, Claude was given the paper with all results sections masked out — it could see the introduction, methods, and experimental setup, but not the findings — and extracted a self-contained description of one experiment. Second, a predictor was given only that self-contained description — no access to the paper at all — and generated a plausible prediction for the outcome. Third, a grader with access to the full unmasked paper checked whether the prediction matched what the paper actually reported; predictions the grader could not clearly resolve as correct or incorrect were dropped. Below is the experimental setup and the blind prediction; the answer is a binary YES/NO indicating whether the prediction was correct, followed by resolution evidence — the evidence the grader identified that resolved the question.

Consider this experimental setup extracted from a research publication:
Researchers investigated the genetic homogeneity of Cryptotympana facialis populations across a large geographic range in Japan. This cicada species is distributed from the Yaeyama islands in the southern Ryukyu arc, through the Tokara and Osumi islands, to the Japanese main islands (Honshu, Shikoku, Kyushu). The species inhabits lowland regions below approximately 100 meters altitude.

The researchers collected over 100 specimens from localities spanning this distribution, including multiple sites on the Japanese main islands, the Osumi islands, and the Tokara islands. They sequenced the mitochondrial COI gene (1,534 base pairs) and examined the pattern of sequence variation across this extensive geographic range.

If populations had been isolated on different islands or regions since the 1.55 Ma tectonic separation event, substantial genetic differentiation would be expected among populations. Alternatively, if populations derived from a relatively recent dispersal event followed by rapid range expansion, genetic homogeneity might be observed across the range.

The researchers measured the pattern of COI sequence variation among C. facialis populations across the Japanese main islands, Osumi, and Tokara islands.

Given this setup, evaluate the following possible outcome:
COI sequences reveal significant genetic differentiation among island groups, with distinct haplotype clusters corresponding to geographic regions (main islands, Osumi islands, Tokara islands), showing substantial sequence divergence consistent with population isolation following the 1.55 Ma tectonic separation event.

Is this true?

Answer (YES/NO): NO